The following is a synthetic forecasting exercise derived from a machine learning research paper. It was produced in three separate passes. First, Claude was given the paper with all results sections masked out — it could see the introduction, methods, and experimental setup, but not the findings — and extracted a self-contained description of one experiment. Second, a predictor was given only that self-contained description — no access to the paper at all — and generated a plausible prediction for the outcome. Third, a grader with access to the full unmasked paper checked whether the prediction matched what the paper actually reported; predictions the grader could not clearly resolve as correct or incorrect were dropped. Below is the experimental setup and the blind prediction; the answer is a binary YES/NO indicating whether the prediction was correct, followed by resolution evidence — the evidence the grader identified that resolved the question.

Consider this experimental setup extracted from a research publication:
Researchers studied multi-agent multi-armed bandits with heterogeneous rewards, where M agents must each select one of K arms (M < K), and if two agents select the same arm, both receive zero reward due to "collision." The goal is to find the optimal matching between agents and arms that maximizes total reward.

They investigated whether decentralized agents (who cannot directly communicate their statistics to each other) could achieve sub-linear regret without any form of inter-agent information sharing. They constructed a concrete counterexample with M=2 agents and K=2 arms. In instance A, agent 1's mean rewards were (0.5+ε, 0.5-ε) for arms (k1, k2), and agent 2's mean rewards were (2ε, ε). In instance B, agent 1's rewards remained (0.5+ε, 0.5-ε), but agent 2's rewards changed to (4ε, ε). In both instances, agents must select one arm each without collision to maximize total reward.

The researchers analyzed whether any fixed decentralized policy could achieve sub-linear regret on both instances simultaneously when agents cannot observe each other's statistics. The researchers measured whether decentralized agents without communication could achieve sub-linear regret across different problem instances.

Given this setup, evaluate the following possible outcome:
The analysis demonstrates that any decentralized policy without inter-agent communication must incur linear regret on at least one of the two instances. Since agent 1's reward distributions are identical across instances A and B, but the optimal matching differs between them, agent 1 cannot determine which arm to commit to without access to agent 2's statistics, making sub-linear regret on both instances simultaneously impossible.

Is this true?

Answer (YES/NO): YES